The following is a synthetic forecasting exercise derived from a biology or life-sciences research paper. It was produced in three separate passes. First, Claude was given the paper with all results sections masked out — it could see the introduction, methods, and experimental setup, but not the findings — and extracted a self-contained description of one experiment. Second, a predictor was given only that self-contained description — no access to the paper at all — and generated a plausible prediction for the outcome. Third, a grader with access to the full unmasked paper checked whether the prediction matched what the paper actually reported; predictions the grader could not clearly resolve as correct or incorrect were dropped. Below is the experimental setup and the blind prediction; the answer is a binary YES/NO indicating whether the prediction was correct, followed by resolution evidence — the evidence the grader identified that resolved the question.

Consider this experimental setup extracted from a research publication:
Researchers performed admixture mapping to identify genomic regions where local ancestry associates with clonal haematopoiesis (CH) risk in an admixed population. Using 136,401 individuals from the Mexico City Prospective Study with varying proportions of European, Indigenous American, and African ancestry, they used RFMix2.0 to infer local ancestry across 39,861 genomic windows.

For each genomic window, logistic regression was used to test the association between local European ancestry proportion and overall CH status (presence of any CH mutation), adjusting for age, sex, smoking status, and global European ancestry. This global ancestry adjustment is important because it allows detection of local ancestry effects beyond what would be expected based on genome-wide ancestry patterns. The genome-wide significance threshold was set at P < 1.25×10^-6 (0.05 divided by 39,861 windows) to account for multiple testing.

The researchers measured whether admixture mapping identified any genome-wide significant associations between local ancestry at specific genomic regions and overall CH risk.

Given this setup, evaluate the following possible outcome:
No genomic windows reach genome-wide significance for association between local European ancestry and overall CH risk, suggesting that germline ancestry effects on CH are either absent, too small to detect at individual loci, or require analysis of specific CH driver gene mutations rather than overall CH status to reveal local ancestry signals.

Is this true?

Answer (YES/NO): YES